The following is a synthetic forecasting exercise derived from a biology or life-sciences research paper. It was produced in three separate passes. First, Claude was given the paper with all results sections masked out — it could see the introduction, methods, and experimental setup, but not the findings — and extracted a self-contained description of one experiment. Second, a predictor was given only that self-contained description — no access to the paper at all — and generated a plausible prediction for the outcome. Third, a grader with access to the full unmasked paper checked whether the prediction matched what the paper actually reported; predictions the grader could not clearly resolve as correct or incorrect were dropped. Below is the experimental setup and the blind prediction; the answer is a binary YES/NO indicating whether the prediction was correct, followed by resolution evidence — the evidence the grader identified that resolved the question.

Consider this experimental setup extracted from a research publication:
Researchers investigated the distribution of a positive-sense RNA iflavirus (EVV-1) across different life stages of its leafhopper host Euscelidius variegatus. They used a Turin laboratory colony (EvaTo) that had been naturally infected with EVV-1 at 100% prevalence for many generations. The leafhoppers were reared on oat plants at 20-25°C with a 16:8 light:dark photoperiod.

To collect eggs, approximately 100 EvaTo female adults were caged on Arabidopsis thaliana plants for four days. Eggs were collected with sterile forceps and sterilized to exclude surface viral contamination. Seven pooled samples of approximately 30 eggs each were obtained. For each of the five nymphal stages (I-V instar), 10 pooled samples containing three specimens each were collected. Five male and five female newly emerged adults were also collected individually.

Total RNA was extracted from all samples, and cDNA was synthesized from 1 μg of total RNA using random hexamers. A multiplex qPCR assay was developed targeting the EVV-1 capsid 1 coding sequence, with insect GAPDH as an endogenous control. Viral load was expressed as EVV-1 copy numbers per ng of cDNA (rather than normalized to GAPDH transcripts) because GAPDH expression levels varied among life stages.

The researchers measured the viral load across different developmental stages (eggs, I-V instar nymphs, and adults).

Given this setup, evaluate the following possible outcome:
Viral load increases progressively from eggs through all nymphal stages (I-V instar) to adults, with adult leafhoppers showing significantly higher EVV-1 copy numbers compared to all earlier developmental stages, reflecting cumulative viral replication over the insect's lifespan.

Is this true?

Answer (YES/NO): NO